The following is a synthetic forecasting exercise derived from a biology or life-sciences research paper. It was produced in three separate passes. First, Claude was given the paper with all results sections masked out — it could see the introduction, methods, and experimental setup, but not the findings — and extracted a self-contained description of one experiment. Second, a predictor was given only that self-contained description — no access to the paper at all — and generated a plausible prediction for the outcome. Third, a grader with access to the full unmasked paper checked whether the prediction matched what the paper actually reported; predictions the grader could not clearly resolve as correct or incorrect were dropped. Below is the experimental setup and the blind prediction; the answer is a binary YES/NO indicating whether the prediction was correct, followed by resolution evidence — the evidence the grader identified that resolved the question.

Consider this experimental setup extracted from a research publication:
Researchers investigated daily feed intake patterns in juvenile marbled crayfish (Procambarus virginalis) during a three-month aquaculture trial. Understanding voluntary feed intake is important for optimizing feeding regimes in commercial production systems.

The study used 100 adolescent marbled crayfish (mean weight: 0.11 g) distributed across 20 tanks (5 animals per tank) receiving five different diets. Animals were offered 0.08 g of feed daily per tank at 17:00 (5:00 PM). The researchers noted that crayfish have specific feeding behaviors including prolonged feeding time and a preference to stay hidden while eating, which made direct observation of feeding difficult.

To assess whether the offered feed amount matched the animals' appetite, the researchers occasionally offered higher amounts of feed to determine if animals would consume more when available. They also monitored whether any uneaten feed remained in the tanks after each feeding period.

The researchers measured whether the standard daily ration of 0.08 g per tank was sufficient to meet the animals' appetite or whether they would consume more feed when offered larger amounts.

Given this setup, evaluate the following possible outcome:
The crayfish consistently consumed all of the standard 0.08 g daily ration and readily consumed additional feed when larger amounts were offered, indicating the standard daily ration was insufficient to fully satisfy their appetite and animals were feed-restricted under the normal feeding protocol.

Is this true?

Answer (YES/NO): NO